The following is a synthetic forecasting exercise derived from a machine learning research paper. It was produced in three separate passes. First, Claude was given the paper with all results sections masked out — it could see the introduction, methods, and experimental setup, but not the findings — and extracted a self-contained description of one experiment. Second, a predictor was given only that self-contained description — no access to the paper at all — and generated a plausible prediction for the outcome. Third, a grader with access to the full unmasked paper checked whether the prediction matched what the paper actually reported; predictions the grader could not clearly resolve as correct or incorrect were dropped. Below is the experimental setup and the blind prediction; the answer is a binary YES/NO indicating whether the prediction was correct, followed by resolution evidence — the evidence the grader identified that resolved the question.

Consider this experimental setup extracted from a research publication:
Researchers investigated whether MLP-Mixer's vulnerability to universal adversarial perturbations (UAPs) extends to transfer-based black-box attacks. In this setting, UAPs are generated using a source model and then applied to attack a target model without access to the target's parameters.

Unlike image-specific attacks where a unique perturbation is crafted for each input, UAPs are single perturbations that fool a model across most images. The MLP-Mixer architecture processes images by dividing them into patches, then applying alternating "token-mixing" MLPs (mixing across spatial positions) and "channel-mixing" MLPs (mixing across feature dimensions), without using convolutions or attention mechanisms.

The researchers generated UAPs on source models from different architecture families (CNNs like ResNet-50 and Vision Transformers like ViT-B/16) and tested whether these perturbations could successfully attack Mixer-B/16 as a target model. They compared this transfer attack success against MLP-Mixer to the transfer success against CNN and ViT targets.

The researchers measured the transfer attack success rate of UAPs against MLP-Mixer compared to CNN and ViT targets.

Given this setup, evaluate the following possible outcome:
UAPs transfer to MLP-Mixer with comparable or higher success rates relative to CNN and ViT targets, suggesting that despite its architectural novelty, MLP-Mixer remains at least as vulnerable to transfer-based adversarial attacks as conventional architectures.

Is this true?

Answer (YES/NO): YES